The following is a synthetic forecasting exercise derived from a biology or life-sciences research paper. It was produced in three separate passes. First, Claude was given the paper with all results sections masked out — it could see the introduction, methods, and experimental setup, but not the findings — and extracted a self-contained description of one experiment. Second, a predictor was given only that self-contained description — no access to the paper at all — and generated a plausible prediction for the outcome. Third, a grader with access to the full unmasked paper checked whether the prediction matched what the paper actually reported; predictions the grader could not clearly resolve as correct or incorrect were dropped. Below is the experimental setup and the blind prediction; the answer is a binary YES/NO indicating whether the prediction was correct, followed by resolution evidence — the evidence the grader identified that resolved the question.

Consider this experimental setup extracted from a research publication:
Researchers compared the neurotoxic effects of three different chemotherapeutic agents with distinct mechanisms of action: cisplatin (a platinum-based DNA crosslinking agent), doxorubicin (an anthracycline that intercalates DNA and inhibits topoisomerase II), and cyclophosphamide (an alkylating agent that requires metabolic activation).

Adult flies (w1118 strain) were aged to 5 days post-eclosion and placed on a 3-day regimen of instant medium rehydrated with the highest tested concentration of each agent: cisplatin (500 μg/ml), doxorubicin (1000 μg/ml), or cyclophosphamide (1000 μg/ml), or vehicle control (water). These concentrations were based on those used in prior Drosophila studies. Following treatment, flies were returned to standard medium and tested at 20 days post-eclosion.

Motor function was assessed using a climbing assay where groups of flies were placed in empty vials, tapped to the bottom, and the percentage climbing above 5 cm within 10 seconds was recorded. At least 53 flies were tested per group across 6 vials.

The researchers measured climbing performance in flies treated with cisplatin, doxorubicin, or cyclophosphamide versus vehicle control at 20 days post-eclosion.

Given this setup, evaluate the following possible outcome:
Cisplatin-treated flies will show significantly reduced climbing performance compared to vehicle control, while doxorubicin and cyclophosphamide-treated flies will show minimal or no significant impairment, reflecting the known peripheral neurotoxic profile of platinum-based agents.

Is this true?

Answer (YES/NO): NO